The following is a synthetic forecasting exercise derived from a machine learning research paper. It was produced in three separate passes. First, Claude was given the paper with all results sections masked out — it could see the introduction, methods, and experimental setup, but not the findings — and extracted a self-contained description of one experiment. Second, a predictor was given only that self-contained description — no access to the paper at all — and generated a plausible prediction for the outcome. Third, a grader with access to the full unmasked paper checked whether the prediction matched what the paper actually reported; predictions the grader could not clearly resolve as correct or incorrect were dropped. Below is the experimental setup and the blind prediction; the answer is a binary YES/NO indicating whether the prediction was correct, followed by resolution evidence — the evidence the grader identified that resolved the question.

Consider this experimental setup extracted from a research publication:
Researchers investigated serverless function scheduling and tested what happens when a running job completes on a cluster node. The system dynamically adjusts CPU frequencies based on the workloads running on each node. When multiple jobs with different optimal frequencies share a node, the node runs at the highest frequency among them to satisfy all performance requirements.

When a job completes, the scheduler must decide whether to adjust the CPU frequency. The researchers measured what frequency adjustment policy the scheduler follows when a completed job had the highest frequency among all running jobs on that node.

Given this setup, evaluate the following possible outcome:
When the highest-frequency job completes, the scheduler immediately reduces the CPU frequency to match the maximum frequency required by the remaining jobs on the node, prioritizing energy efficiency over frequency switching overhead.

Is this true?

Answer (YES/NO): YES